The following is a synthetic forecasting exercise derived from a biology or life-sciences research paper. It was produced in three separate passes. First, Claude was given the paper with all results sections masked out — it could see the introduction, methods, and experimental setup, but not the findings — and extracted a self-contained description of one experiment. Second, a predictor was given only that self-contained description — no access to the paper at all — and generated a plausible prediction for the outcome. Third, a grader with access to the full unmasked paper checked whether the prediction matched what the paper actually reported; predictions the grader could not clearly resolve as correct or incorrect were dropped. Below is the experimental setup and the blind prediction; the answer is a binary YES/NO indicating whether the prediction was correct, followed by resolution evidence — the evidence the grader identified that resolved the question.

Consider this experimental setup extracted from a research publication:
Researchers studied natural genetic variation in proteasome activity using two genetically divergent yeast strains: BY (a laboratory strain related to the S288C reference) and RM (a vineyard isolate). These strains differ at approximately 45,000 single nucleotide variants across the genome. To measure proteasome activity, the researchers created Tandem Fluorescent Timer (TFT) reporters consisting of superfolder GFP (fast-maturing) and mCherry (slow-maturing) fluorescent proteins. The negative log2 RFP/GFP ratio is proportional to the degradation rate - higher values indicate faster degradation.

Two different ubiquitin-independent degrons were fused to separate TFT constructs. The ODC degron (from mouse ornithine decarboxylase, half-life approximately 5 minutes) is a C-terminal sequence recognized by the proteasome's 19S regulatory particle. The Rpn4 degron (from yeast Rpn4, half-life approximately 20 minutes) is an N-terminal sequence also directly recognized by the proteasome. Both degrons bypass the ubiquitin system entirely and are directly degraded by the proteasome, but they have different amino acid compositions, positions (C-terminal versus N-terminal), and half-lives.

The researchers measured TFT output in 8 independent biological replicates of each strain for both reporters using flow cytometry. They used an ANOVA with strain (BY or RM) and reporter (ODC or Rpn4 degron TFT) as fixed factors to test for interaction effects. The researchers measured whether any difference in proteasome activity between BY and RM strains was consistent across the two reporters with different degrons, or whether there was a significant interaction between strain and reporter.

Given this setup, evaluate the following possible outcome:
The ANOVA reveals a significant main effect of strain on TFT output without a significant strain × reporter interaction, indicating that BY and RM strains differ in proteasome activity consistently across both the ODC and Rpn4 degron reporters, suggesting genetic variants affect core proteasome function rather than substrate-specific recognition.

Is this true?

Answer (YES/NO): NO